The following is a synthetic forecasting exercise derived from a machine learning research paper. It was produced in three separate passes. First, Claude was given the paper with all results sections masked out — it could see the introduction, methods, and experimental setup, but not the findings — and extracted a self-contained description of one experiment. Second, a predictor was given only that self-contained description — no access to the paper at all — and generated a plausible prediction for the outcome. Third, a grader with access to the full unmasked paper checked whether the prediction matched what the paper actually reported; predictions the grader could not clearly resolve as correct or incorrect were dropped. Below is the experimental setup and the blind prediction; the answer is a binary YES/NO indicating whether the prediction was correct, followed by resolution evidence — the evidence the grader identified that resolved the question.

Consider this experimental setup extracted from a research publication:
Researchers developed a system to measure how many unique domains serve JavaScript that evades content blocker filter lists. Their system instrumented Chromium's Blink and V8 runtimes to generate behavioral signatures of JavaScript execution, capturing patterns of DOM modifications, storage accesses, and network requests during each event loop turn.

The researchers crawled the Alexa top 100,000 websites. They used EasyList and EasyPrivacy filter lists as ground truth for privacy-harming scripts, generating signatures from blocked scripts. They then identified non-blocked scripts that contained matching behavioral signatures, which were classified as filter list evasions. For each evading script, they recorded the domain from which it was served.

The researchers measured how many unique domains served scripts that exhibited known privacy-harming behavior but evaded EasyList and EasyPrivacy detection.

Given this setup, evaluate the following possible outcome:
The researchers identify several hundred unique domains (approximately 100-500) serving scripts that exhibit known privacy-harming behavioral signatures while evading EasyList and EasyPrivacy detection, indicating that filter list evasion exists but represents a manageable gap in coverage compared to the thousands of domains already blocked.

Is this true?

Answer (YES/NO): NO